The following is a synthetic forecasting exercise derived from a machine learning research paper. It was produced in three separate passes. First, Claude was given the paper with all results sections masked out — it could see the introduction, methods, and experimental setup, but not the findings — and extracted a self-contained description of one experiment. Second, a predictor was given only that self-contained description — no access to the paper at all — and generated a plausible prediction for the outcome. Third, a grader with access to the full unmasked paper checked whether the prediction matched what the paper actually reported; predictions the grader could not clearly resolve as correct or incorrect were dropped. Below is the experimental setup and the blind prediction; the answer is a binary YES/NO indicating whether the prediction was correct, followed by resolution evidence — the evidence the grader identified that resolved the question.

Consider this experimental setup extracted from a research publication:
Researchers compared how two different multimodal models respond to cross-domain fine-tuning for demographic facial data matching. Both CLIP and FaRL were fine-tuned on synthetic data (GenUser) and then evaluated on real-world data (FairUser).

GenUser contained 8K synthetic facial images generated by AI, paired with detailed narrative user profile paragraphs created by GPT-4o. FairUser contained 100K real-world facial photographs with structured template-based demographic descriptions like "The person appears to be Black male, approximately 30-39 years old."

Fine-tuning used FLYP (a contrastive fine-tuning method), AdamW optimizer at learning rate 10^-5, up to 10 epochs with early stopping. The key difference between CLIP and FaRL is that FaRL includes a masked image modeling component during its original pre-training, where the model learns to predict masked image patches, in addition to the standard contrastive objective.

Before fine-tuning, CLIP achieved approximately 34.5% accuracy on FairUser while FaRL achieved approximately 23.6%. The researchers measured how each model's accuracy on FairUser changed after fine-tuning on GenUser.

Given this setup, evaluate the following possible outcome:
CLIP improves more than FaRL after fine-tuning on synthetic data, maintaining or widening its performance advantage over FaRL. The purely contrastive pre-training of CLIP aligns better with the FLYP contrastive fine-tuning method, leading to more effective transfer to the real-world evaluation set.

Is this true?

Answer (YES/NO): NO